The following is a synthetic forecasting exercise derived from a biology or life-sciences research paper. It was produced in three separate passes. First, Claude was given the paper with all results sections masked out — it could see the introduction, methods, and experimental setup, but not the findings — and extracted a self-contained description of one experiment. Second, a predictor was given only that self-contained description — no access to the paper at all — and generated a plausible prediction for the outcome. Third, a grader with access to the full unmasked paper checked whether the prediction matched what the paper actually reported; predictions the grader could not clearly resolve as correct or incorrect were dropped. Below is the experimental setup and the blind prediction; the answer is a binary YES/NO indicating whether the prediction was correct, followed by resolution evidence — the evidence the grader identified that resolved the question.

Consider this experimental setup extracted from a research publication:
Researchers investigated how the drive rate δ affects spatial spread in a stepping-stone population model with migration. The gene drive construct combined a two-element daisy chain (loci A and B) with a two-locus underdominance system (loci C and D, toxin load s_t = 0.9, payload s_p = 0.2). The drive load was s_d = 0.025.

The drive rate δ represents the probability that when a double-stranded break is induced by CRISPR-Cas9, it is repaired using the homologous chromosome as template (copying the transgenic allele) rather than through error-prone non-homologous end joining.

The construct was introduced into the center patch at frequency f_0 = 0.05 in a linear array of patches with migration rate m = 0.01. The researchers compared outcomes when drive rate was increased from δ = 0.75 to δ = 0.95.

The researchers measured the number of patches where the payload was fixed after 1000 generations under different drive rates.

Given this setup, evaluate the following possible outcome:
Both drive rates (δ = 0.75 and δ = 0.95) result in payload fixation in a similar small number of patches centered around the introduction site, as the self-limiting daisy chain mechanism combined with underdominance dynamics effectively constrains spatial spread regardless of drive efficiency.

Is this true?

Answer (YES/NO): NO